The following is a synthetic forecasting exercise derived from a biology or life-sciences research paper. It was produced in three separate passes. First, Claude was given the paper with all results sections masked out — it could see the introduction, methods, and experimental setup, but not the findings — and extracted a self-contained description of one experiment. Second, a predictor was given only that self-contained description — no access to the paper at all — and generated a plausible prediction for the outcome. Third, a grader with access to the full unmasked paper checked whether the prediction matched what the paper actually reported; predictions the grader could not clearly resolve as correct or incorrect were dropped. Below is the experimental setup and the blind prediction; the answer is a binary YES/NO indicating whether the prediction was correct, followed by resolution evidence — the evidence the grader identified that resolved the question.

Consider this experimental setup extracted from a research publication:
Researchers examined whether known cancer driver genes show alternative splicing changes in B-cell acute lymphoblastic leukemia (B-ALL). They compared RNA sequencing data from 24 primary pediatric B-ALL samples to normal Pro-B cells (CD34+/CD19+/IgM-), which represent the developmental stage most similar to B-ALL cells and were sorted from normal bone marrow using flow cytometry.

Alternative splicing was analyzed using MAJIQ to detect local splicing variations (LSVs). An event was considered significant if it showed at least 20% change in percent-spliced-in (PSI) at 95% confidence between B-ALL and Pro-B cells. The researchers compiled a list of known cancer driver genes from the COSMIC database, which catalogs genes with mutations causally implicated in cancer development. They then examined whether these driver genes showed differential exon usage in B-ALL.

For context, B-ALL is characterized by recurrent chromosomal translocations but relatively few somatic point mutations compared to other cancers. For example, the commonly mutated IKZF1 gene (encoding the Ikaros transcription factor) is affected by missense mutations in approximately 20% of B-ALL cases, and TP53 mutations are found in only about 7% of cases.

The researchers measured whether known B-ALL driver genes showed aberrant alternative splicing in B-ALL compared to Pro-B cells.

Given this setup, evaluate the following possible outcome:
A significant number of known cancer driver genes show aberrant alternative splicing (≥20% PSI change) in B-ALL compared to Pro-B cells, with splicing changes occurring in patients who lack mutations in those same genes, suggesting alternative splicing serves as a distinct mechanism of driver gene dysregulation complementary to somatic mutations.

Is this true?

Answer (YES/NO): YES